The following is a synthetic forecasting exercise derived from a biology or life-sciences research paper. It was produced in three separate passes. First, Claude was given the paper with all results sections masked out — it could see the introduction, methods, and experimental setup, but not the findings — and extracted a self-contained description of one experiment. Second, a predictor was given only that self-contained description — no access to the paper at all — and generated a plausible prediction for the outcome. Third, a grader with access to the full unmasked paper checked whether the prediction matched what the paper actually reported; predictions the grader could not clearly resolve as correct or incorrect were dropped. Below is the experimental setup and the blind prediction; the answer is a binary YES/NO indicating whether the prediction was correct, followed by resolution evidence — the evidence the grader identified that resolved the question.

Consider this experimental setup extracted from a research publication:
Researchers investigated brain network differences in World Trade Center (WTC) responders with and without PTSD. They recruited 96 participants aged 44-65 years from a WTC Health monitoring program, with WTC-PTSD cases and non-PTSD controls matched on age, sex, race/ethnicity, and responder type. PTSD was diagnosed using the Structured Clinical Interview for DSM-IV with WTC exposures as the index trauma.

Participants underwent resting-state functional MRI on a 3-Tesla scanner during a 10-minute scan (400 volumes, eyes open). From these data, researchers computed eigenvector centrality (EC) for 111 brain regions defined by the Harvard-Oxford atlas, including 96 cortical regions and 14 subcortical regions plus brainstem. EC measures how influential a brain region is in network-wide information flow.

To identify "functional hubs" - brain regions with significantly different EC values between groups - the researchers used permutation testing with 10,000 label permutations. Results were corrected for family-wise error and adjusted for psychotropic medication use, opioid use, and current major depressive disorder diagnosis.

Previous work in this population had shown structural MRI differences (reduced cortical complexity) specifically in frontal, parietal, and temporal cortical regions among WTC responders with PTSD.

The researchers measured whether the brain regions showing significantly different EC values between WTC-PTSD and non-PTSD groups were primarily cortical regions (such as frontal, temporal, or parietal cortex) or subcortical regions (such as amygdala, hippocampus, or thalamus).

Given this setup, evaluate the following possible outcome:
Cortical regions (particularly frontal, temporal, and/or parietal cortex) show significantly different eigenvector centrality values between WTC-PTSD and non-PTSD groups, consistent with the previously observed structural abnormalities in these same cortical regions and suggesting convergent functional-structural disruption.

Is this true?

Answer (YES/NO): YES